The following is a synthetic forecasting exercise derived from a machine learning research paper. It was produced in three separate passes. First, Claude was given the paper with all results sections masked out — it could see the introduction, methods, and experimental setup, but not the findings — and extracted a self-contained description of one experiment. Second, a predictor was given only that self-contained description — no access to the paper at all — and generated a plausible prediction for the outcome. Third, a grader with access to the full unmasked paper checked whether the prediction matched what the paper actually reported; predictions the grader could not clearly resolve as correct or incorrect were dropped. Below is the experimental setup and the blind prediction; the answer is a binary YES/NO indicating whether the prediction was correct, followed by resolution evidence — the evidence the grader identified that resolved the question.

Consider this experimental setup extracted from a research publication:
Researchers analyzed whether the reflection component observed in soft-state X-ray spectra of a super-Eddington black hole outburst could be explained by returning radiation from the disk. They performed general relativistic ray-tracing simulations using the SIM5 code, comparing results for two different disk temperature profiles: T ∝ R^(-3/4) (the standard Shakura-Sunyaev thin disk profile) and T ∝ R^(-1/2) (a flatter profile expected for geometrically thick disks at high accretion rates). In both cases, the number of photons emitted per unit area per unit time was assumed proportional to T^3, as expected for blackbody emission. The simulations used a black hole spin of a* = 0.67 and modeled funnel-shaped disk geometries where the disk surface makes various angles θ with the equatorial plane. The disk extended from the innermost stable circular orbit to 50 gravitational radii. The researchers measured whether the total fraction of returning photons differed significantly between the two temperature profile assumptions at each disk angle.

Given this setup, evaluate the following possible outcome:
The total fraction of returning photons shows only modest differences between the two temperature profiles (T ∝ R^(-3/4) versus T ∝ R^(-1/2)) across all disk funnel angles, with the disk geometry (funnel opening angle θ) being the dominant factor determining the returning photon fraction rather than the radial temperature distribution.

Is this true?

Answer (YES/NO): YES